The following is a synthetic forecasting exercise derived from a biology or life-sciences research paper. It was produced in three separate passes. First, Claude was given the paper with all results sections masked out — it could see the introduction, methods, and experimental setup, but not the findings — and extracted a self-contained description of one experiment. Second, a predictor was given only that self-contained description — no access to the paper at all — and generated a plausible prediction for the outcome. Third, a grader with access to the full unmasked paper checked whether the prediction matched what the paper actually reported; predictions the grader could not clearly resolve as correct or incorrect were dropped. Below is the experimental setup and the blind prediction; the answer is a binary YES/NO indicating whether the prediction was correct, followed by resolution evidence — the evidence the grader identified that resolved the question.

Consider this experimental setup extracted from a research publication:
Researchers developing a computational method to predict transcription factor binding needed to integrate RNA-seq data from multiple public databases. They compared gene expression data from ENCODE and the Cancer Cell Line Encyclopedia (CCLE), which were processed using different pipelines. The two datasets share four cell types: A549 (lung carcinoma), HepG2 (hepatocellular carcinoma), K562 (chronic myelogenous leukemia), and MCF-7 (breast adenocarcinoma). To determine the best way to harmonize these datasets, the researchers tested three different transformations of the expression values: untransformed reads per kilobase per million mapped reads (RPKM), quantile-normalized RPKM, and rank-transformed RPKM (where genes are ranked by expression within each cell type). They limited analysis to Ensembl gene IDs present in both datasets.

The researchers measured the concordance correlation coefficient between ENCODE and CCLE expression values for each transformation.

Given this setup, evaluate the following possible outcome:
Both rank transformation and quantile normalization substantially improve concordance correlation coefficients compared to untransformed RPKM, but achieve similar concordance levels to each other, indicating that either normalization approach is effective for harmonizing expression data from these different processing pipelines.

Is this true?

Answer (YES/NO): NO